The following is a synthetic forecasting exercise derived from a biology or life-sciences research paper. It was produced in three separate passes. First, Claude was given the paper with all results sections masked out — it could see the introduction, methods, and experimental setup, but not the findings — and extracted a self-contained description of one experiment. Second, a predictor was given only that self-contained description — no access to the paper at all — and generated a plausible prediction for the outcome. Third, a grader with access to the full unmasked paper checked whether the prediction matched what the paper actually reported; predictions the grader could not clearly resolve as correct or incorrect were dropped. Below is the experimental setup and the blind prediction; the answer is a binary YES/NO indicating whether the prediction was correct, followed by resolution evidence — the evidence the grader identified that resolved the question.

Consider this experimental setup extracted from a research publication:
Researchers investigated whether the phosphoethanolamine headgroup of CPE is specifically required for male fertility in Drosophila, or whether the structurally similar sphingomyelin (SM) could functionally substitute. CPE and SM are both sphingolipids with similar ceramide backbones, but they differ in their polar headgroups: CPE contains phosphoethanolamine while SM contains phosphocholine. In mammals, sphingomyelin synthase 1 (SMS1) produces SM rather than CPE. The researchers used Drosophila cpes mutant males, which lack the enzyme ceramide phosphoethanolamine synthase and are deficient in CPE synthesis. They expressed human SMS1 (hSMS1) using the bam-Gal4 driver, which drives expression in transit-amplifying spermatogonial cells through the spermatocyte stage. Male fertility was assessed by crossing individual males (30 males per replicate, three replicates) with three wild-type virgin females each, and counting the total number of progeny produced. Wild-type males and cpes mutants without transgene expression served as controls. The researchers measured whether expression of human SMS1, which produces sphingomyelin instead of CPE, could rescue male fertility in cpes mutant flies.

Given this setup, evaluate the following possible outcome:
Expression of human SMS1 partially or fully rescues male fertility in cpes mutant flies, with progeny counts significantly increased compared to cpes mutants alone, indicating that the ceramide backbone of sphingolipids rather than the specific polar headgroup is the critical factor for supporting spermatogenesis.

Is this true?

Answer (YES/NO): NO